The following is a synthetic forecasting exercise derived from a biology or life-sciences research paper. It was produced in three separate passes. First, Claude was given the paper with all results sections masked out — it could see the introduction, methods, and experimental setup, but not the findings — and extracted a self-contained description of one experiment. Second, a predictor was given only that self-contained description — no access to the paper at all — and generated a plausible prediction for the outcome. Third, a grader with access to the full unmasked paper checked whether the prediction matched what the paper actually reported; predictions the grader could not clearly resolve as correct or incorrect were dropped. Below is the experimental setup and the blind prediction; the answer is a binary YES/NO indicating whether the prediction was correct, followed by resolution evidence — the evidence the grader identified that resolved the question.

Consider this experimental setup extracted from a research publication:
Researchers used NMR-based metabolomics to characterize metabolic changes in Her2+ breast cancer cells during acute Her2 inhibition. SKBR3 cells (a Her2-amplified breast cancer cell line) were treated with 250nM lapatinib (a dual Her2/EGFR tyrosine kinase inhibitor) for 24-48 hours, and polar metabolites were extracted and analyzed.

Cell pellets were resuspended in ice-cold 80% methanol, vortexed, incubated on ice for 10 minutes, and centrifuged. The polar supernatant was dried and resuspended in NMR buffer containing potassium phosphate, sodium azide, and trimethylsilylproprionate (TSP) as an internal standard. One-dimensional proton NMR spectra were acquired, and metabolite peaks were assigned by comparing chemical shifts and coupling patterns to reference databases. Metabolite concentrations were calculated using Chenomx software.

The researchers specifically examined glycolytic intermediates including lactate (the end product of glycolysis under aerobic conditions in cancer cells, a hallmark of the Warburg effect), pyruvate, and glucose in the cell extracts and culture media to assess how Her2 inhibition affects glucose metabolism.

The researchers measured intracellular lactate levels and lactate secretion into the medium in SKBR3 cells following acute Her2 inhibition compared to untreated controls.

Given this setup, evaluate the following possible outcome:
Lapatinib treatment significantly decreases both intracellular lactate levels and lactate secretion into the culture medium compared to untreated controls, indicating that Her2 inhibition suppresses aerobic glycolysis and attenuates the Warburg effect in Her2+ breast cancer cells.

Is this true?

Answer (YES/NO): YES